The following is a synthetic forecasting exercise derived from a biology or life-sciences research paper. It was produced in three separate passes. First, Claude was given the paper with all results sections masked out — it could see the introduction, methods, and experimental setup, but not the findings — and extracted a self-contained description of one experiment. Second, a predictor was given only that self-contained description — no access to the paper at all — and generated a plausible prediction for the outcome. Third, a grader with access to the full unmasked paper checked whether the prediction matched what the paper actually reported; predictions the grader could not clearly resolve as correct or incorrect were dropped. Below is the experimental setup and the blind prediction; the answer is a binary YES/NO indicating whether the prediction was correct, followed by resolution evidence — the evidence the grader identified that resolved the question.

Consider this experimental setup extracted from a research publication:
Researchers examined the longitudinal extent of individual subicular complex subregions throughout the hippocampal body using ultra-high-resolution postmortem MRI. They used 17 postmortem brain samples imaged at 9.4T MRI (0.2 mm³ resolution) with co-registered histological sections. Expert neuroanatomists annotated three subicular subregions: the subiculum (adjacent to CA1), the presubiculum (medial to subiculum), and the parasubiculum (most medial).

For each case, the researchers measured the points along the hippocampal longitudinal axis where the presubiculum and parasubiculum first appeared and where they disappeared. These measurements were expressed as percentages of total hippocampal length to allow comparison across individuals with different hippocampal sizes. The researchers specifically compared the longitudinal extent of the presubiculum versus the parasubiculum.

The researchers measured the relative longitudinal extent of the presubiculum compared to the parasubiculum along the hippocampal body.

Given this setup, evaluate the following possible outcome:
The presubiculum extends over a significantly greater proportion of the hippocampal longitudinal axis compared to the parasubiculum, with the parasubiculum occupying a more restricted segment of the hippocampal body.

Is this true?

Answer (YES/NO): YES